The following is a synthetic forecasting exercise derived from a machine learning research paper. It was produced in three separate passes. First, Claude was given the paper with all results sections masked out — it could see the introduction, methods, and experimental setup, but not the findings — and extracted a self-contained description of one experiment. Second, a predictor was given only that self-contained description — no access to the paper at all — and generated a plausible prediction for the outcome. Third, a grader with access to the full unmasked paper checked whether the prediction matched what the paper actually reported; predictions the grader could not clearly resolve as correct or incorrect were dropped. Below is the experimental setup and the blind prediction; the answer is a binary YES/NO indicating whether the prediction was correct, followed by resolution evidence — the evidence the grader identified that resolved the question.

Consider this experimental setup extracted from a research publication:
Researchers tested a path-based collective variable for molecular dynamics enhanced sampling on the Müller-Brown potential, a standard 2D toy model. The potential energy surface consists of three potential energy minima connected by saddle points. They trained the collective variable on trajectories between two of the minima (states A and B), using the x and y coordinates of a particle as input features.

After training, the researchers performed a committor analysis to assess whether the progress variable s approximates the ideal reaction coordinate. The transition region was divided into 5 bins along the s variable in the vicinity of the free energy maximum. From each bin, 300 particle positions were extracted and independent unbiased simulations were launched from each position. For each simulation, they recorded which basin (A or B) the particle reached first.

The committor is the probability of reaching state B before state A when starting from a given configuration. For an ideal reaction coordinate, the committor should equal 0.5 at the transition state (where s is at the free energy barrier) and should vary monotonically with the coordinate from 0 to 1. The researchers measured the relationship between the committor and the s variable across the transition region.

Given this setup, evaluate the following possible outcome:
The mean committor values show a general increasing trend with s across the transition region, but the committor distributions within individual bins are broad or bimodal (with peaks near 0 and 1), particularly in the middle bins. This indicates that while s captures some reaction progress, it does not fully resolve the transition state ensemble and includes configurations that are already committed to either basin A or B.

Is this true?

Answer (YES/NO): NO